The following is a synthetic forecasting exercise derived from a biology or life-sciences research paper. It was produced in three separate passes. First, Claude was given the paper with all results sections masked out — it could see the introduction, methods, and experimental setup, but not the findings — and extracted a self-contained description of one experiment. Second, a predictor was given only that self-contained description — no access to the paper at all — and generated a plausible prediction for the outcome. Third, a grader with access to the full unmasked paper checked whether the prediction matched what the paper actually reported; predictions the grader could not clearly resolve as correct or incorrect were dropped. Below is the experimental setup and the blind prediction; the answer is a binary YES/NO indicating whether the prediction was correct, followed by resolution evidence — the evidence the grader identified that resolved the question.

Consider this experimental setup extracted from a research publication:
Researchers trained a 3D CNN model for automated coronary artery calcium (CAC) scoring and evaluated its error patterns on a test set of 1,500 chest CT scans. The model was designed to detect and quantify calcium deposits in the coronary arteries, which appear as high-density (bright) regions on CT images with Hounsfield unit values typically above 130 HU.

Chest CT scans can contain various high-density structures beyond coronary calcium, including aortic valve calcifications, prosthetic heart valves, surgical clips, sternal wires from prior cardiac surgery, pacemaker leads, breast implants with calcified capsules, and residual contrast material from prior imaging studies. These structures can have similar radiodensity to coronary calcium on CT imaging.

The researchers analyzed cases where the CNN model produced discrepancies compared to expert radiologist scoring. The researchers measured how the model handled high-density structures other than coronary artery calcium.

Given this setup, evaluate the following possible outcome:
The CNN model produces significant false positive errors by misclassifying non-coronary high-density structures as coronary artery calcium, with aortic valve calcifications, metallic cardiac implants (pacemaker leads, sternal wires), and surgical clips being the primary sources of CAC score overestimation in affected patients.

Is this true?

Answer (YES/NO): NO